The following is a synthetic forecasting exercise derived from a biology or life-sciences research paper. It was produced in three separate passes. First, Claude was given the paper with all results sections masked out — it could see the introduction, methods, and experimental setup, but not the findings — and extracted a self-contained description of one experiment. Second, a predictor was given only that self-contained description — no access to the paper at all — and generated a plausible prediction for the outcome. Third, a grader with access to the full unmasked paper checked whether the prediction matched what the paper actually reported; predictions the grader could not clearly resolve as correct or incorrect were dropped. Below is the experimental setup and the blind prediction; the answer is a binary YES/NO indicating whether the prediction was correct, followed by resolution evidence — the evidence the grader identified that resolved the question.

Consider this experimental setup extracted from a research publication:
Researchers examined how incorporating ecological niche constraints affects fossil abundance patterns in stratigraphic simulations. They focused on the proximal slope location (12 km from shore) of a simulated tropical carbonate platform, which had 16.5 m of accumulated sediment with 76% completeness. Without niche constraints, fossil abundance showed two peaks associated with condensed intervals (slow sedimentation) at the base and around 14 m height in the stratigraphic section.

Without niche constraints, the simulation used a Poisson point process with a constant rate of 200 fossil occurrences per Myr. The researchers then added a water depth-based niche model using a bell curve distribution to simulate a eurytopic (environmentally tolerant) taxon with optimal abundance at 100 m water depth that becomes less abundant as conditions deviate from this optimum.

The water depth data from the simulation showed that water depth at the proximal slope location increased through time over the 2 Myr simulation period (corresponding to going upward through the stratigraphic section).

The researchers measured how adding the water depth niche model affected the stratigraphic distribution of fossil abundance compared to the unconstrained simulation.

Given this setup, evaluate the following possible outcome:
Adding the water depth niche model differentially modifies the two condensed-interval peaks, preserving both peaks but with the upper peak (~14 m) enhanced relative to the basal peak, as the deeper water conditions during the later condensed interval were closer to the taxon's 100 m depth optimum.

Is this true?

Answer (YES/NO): NO